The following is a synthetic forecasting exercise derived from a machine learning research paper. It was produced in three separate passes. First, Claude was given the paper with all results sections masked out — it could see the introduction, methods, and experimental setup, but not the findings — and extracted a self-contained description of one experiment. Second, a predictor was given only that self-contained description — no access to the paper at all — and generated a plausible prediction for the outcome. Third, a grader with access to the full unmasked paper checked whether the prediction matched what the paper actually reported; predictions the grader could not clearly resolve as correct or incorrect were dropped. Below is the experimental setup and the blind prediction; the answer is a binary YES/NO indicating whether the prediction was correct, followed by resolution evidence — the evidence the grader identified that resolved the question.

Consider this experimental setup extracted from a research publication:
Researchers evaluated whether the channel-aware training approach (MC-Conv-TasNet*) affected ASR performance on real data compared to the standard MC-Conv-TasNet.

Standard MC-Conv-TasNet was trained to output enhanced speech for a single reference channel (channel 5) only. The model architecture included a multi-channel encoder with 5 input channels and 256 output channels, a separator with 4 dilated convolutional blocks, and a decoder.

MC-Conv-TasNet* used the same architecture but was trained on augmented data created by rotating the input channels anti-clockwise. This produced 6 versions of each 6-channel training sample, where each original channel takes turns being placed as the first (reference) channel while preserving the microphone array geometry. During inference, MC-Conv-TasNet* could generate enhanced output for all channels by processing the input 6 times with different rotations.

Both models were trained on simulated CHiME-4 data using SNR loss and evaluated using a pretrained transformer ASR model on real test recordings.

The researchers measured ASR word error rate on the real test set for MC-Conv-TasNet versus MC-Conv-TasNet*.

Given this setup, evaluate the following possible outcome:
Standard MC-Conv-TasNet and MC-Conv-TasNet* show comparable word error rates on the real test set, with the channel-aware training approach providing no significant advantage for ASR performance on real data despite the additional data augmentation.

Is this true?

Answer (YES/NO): NO